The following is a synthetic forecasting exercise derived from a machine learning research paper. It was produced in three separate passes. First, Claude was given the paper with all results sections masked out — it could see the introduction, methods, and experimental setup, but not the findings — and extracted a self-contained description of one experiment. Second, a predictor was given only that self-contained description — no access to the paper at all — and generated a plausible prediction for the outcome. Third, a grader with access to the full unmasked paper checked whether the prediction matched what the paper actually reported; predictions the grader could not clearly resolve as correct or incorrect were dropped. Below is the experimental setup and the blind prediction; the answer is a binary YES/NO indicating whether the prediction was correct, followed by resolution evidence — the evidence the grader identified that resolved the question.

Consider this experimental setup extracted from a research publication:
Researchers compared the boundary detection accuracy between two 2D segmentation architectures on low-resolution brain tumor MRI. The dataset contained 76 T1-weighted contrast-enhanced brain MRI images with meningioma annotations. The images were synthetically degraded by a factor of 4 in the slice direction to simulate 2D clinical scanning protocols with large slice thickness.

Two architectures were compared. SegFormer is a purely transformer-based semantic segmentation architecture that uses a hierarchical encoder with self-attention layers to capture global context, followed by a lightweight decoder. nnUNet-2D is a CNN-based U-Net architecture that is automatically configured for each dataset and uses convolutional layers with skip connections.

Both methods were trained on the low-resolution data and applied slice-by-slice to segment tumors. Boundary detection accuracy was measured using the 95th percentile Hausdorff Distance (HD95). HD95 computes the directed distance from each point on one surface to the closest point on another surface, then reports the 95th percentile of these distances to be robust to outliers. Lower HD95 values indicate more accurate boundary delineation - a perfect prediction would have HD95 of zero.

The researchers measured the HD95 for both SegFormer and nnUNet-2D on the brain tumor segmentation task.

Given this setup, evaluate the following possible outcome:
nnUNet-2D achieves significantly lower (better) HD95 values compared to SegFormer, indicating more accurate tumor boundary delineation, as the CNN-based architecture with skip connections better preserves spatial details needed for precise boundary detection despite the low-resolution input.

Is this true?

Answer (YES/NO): YES